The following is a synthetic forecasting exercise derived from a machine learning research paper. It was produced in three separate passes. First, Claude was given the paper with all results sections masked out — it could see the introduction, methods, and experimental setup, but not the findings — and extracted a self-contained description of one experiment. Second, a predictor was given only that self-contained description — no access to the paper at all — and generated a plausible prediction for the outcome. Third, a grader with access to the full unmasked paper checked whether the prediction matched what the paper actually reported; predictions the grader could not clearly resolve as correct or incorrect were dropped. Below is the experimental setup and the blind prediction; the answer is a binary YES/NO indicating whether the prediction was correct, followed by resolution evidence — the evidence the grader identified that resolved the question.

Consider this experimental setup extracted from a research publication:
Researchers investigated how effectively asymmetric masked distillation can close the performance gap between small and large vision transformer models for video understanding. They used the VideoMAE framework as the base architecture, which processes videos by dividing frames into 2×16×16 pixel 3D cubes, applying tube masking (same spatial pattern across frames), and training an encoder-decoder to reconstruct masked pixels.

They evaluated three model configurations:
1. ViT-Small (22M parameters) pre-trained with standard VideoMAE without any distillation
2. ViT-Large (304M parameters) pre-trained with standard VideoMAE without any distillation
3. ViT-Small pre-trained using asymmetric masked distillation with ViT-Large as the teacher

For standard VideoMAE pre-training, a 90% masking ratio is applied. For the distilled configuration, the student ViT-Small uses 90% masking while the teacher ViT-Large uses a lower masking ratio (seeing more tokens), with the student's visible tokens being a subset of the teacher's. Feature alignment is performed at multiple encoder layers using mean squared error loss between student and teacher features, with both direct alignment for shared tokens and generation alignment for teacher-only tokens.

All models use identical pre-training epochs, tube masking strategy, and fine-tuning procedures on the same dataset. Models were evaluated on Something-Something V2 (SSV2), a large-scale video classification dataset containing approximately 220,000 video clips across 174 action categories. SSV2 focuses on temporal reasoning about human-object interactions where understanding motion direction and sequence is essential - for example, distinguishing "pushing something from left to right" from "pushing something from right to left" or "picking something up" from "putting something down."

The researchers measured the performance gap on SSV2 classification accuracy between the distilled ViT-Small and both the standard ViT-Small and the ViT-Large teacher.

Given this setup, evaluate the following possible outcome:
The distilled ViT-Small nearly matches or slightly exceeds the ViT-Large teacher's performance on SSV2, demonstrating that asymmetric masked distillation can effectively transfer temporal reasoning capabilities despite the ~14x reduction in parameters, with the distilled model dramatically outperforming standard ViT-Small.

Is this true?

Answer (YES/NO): NO